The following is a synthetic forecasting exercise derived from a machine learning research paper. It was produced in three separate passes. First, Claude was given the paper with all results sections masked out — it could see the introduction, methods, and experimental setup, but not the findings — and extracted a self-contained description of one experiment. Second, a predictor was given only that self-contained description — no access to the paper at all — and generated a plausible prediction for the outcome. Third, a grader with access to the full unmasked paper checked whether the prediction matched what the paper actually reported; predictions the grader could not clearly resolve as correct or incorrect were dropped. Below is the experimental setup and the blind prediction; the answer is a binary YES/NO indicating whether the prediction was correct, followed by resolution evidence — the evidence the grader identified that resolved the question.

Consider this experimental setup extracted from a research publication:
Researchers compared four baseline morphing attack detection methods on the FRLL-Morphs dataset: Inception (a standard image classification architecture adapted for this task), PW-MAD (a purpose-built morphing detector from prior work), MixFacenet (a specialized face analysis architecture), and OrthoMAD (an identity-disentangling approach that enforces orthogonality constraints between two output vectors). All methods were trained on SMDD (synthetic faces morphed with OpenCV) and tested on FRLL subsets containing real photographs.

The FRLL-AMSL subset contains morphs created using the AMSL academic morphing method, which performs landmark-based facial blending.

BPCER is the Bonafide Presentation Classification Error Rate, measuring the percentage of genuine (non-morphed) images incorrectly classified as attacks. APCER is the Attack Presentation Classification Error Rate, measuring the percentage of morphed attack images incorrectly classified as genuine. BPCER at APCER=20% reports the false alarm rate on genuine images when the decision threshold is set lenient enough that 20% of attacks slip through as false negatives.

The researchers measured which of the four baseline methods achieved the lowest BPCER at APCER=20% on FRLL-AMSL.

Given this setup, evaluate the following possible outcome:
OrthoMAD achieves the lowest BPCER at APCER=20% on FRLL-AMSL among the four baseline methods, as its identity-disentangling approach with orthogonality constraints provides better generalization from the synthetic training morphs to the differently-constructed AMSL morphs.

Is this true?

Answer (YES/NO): NO